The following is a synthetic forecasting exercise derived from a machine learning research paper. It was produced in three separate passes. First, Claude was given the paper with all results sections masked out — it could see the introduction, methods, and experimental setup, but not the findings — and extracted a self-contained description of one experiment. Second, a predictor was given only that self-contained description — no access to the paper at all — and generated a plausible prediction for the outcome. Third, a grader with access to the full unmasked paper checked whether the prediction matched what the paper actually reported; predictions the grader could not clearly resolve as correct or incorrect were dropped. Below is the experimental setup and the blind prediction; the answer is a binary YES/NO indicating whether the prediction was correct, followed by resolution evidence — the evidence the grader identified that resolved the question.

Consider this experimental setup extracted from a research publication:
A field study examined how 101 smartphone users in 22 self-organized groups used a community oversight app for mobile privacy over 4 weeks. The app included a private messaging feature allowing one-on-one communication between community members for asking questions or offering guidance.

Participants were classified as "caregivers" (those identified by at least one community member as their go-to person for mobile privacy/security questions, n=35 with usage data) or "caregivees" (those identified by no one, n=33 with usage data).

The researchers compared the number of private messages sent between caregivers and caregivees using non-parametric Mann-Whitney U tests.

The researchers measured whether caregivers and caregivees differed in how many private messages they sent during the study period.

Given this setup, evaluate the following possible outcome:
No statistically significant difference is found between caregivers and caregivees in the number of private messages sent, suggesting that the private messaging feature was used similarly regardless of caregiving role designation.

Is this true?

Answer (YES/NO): YES